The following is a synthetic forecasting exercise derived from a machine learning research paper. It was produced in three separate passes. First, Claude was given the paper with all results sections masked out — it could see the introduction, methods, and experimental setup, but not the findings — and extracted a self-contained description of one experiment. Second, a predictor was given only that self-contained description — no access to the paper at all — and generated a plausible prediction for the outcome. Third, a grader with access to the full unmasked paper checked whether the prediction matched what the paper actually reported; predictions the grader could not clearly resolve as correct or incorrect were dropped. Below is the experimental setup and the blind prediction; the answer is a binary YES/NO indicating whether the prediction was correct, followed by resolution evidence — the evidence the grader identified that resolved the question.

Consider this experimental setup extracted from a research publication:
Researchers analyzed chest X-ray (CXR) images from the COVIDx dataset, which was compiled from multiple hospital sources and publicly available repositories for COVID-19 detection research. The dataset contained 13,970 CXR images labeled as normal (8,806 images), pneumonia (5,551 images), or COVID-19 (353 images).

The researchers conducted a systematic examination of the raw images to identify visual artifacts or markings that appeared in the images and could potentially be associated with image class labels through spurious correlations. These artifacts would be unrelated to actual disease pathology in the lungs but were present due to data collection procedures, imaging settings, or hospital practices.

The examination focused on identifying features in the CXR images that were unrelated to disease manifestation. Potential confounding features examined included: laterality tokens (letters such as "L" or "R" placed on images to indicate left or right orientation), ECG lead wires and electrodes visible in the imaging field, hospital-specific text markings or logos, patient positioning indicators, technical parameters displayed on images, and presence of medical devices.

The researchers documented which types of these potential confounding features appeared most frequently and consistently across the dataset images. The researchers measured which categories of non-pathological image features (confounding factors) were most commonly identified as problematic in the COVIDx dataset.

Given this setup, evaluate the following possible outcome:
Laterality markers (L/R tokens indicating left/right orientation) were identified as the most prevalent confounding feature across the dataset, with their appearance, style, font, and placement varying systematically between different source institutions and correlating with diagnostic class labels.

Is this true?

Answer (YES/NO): NO